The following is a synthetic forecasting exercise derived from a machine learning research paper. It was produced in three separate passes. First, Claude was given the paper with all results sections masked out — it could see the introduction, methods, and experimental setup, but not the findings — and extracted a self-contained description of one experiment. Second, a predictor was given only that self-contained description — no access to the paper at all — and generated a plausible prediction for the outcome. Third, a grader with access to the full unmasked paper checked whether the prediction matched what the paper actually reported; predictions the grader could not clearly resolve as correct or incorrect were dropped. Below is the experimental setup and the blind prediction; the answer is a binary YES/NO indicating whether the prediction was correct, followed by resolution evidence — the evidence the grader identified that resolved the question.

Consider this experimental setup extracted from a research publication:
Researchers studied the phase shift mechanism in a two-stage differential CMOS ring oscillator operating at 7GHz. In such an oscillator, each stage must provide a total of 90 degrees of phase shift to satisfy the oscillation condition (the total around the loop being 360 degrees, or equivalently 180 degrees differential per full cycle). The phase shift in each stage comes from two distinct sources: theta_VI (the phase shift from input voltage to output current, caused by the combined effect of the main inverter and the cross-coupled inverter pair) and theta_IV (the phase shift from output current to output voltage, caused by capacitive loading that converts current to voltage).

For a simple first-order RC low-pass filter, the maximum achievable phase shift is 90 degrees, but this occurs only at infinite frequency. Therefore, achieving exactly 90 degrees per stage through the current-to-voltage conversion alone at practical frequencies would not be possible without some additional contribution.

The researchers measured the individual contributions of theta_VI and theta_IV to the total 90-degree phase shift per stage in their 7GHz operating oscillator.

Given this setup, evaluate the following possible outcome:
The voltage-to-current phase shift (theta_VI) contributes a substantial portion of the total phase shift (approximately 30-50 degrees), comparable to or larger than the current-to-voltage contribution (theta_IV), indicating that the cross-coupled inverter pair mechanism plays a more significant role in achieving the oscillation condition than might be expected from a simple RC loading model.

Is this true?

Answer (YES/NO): NO